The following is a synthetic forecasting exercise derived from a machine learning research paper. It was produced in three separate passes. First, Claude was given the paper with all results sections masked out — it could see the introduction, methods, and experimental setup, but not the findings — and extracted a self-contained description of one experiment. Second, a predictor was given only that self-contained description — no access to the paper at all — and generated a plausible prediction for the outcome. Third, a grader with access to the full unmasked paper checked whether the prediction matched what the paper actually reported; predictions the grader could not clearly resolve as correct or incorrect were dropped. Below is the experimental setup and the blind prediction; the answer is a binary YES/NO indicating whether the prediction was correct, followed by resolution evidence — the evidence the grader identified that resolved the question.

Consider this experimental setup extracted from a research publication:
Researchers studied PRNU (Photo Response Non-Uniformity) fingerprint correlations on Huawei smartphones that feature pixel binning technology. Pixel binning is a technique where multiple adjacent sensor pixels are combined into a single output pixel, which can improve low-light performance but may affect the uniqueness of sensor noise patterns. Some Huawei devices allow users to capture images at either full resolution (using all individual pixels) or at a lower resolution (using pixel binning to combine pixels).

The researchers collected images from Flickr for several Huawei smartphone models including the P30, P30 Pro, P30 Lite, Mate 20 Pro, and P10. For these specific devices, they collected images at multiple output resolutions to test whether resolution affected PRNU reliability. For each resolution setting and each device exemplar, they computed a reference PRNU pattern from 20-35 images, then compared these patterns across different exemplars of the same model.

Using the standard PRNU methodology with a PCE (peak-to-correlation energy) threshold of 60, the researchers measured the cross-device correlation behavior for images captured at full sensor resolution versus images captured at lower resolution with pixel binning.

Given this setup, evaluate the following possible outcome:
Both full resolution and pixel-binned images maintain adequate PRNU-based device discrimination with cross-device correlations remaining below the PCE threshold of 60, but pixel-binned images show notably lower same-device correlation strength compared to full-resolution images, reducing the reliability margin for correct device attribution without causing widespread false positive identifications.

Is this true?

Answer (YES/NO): NO